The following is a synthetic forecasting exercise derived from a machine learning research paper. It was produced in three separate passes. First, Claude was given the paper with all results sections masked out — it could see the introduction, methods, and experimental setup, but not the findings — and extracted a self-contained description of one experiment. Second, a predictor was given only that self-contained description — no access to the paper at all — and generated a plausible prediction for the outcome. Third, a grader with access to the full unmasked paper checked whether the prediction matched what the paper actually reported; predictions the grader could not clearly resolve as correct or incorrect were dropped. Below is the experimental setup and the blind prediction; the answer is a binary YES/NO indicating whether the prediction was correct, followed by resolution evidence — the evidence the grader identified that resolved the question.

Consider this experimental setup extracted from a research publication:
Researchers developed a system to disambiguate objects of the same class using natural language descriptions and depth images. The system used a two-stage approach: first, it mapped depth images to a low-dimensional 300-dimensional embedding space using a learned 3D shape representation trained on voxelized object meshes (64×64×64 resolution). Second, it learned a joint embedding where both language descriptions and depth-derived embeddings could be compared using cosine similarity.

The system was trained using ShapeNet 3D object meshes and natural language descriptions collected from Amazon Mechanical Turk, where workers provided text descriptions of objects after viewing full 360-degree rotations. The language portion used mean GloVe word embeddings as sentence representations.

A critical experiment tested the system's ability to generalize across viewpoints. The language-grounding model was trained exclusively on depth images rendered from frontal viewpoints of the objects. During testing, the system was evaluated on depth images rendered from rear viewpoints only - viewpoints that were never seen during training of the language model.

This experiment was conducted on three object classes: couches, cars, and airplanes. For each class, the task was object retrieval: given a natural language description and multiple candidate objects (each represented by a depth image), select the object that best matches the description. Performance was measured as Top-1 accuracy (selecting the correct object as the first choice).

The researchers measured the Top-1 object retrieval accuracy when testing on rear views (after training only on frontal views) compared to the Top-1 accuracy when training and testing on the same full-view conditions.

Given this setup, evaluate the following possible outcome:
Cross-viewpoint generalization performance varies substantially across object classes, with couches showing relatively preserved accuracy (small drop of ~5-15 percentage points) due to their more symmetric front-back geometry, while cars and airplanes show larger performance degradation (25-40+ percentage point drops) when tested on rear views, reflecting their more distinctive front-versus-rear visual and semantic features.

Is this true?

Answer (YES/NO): NO